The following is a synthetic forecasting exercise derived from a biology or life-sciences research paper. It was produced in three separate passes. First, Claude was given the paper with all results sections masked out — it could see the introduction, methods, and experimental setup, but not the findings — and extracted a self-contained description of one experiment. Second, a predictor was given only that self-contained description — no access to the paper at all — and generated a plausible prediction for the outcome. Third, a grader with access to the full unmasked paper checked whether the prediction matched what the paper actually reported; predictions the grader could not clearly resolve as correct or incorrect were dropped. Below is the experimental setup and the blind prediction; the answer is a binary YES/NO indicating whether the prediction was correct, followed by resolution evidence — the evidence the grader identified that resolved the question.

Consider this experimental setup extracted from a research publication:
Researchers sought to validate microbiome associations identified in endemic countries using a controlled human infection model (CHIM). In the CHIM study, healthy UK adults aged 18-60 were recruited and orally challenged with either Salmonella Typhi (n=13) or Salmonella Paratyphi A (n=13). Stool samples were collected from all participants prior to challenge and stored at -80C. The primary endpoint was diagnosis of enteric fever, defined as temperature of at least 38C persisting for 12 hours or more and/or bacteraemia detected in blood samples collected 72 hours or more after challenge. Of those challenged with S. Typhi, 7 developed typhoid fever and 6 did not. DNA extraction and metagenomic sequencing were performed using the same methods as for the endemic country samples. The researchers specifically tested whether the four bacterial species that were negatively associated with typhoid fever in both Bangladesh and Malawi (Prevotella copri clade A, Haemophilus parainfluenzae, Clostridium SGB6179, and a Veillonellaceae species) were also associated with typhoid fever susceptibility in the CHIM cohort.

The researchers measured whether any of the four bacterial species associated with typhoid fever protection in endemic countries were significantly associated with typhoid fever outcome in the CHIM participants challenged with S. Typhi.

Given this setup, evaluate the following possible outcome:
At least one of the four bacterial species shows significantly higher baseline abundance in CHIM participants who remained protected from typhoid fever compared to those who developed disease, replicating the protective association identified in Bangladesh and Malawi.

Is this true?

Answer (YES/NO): NO